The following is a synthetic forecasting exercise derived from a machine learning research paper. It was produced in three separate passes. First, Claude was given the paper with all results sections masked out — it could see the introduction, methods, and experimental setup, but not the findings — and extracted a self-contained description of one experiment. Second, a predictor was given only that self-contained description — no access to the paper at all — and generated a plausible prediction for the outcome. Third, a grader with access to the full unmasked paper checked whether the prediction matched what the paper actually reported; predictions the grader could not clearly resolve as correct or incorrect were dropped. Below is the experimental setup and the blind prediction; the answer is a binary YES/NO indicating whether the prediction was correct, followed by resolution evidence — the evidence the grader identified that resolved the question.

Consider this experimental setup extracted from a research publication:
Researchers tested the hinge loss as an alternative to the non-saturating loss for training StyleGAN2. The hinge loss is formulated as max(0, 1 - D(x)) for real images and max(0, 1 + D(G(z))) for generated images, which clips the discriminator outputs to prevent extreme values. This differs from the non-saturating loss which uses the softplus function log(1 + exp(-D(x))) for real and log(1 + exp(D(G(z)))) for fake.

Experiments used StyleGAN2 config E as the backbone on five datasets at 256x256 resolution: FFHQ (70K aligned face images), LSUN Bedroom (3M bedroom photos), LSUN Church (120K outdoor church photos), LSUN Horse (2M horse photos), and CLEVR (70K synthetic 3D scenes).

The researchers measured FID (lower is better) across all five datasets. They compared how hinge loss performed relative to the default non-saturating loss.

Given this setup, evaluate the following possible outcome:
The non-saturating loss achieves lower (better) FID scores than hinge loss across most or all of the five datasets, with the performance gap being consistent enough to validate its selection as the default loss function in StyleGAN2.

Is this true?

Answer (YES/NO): YES